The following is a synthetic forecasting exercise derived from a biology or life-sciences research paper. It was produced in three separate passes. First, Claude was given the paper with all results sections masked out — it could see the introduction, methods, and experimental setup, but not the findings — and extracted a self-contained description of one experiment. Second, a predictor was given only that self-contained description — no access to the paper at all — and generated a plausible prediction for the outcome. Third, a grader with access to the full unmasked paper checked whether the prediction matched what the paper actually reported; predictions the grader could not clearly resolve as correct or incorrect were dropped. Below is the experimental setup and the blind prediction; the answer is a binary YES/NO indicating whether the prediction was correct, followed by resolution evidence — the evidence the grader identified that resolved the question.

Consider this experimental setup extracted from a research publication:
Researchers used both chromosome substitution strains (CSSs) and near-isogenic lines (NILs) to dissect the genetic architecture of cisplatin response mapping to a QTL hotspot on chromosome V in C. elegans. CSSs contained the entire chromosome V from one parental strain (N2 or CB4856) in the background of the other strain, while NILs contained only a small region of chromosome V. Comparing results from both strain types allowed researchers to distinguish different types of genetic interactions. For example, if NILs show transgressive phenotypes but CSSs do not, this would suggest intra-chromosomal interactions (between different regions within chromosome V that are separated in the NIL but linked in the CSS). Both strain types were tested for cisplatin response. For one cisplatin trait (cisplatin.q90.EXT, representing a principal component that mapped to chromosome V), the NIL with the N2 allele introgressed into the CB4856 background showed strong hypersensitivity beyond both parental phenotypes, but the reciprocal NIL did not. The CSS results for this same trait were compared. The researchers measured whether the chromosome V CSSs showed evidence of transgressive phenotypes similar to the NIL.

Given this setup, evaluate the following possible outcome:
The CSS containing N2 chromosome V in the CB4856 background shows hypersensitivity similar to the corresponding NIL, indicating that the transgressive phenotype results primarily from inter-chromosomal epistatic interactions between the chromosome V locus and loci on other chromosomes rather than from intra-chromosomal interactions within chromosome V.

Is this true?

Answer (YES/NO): NO